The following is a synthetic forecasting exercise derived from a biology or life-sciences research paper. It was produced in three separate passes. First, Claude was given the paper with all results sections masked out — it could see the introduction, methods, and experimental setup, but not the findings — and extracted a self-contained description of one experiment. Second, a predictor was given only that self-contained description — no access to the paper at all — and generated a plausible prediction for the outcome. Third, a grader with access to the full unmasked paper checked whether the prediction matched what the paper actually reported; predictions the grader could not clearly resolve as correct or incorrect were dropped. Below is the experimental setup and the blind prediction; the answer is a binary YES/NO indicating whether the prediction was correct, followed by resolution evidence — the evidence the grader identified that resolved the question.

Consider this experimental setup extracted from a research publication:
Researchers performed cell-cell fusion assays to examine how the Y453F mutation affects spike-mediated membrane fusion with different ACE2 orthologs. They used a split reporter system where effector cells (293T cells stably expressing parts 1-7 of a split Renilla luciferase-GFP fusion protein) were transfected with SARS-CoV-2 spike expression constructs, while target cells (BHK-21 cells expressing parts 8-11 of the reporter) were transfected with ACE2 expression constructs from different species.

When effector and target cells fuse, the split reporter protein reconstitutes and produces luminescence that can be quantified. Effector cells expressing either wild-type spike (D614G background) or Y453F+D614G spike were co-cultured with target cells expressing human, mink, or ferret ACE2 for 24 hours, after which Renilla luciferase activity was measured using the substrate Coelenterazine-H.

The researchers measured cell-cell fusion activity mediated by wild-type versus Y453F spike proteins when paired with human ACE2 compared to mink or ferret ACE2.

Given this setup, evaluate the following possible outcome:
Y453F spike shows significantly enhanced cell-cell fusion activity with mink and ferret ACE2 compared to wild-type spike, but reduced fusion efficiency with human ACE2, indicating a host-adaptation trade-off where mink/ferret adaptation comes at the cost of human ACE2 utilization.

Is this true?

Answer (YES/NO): NO